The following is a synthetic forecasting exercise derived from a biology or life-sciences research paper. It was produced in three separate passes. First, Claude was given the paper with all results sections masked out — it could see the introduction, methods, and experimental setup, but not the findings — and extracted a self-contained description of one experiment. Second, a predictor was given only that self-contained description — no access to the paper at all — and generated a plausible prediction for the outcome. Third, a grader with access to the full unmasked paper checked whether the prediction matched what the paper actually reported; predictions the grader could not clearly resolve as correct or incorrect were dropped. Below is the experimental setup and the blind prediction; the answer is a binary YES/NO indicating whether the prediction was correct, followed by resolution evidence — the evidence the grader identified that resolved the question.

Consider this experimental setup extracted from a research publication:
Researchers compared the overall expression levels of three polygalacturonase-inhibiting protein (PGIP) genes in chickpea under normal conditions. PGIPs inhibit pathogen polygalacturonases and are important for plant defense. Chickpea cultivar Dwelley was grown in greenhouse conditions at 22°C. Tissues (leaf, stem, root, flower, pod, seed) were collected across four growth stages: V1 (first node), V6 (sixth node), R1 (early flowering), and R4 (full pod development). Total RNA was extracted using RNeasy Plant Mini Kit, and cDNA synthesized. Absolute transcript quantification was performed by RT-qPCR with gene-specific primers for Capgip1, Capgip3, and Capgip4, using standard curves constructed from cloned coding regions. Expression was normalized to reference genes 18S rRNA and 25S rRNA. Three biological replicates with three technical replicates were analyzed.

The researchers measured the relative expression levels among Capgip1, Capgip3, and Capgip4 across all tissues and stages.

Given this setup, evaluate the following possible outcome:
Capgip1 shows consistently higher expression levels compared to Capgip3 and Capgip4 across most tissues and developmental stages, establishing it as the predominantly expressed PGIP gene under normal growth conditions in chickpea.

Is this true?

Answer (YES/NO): NO